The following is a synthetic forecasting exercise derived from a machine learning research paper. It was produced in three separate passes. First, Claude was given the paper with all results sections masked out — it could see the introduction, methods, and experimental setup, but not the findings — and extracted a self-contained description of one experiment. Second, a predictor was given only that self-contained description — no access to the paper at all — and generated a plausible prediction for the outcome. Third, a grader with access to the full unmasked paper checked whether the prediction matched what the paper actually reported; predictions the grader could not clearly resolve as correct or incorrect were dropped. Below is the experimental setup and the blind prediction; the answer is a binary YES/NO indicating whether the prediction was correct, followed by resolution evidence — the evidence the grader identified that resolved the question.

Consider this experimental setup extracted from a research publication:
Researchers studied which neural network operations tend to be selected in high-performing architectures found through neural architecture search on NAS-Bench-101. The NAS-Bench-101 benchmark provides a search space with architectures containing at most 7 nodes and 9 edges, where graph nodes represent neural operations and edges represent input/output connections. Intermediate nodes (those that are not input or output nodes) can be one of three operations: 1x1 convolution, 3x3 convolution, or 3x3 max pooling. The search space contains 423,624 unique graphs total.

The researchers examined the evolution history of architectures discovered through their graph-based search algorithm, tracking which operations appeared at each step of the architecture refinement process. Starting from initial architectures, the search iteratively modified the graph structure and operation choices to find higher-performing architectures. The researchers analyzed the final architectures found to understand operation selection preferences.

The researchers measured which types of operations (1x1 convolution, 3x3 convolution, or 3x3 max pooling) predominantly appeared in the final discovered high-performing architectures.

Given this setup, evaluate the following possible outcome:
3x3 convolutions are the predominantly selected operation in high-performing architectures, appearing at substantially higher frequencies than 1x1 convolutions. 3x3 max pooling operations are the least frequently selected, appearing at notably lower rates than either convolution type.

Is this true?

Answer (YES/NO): YES